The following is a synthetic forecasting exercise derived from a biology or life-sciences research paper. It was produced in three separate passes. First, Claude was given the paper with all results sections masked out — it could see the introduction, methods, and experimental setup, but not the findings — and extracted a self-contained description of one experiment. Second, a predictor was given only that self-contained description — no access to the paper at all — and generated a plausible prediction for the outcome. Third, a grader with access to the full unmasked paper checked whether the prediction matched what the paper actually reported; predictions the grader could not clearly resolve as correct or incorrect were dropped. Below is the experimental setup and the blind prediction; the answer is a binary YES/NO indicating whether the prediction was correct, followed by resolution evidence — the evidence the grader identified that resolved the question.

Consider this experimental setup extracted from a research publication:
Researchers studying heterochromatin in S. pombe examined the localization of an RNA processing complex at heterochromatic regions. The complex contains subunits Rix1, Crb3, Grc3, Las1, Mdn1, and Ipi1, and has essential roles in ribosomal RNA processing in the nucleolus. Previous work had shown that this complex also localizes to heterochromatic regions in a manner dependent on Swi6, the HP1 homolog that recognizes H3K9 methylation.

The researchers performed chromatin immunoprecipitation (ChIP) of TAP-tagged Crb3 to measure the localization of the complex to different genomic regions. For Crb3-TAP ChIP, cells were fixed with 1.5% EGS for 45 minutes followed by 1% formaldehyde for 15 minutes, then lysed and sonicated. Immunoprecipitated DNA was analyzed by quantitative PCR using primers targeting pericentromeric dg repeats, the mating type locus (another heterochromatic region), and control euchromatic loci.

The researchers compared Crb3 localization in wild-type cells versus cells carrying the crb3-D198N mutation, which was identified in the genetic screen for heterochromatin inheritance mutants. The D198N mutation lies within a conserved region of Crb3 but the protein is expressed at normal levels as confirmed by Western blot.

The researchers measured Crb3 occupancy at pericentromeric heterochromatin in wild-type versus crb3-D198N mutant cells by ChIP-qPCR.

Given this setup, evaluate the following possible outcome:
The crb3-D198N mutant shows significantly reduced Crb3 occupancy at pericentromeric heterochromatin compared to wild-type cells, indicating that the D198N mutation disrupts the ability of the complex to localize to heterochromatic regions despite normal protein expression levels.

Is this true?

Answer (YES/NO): NO